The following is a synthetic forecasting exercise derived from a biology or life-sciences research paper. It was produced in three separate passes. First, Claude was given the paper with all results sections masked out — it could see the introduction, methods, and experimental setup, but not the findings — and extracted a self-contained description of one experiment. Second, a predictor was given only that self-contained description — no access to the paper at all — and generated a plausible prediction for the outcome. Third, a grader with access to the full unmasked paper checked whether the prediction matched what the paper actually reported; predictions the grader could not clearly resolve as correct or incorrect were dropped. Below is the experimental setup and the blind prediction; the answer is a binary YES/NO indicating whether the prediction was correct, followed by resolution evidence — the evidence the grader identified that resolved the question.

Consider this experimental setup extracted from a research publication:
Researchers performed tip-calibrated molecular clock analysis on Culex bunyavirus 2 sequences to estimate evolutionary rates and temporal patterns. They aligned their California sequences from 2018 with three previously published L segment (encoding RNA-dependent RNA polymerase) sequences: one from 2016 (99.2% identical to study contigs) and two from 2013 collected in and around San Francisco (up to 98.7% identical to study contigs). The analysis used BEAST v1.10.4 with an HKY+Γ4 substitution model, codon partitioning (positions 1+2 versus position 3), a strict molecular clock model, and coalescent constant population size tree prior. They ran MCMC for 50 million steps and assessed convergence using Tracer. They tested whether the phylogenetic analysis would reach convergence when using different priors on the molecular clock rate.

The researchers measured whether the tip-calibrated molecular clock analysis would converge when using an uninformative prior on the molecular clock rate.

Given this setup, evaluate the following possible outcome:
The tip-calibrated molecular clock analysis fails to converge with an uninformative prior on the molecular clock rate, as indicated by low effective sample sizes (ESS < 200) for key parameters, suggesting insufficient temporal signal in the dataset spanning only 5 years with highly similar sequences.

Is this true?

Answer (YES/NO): YES